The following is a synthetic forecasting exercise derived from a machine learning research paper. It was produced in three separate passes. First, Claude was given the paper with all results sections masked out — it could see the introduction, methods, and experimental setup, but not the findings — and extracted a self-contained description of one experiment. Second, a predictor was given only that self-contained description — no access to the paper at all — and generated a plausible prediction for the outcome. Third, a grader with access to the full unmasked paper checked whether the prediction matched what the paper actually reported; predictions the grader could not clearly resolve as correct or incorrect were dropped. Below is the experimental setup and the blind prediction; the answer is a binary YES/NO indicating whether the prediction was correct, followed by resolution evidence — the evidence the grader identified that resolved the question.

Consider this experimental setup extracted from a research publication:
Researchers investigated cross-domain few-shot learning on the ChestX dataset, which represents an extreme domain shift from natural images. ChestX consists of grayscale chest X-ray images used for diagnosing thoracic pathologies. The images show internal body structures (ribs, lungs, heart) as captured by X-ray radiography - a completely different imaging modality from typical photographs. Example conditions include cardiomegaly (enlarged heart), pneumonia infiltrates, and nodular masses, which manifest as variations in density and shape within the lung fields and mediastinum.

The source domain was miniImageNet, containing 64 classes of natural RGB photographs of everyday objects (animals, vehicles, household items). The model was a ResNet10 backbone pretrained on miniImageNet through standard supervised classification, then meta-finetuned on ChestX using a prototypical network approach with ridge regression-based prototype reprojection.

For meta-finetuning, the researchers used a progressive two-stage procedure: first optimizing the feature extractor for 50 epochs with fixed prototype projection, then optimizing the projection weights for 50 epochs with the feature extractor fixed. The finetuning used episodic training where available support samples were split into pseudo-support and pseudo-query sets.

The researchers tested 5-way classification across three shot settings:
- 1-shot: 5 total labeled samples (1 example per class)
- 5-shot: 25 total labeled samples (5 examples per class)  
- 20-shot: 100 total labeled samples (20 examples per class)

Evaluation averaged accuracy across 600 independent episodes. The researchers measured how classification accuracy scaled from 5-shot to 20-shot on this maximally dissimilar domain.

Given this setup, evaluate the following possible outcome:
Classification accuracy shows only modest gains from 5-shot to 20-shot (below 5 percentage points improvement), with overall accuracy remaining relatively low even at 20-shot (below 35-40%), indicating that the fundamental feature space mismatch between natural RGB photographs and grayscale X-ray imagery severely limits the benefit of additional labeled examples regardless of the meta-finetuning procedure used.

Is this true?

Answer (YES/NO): NO